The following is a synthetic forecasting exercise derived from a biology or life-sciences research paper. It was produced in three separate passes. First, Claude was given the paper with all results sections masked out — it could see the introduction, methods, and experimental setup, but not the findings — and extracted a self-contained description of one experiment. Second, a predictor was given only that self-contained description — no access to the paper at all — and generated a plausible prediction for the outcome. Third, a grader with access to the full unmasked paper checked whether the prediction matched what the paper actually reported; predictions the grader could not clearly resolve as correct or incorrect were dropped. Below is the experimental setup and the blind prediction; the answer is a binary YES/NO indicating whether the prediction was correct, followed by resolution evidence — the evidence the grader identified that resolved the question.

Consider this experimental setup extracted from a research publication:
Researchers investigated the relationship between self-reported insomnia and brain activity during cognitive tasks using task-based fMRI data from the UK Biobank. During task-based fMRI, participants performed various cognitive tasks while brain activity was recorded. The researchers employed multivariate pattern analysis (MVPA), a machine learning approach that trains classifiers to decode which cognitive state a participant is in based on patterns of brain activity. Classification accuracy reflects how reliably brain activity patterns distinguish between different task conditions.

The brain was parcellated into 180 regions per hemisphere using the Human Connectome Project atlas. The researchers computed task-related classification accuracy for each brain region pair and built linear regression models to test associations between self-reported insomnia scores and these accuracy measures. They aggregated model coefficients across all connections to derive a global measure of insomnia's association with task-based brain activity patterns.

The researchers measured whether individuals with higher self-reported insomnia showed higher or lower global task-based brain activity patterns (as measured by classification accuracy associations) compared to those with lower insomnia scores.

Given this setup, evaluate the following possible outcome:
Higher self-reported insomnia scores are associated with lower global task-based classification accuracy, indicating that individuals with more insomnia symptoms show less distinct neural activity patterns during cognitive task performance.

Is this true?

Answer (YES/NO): YES